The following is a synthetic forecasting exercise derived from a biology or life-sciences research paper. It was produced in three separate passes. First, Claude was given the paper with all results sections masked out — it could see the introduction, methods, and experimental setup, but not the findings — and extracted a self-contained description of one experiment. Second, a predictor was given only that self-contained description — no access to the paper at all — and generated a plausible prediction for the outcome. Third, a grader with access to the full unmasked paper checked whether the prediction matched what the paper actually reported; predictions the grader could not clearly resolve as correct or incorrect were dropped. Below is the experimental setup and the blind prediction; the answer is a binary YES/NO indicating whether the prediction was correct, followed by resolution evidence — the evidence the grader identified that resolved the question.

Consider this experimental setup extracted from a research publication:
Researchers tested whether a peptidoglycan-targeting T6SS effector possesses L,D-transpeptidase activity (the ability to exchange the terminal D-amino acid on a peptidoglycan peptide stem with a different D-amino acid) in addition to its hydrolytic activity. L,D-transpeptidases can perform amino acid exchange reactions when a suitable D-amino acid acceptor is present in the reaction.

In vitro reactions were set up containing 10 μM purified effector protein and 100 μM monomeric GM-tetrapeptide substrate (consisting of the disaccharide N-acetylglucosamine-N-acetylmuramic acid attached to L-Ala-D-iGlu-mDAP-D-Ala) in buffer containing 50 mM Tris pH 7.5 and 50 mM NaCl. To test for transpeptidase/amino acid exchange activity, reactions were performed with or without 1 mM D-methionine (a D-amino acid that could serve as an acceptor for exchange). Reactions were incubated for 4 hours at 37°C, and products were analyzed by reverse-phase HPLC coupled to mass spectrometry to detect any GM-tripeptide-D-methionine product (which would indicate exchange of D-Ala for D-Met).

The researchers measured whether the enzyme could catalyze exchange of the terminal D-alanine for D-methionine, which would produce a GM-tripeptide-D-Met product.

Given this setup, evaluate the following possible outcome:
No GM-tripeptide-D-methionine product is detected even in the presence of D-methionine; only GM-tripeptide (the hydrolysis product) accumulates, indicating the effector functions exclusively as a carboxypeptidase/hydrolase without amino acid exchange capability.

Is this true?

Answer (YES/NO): NO